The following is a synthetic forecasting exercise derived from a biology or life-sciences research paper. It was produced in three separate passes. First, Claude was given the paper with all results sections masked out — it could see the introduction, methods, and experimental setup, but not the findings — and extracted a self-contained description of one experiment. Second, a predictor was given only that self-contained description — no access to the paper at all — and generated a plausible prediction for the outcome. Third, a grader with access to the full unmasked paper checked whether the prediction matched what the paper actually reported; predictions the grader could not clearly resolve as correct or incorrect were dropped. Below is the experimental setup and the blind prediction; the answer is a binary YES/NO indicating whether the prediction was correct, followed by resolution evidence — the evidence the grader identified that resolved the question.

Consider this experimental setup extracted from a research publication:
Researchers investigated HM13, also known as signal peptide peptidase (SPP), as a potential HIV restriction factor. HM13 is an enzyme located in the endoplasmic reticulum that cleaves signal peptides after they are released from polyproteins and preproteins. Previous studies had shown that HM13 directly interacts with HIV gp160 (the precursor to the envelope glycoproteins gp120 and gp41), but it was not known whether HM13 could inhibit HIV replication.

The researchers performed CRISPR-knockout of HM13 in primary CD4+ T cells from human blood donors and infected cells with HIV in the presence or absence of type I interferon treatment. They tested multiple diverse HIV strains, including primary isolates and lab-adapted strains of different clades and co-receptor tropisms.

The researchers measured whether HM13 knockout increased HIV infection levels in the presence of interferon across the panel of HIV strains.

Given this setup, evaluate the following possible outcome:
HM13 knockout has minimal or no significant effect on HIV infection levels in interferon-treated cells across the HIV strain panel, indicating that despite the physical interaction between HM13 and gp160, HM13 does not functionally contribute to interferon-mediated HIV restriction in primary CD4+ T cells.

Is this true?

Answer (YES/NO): NO